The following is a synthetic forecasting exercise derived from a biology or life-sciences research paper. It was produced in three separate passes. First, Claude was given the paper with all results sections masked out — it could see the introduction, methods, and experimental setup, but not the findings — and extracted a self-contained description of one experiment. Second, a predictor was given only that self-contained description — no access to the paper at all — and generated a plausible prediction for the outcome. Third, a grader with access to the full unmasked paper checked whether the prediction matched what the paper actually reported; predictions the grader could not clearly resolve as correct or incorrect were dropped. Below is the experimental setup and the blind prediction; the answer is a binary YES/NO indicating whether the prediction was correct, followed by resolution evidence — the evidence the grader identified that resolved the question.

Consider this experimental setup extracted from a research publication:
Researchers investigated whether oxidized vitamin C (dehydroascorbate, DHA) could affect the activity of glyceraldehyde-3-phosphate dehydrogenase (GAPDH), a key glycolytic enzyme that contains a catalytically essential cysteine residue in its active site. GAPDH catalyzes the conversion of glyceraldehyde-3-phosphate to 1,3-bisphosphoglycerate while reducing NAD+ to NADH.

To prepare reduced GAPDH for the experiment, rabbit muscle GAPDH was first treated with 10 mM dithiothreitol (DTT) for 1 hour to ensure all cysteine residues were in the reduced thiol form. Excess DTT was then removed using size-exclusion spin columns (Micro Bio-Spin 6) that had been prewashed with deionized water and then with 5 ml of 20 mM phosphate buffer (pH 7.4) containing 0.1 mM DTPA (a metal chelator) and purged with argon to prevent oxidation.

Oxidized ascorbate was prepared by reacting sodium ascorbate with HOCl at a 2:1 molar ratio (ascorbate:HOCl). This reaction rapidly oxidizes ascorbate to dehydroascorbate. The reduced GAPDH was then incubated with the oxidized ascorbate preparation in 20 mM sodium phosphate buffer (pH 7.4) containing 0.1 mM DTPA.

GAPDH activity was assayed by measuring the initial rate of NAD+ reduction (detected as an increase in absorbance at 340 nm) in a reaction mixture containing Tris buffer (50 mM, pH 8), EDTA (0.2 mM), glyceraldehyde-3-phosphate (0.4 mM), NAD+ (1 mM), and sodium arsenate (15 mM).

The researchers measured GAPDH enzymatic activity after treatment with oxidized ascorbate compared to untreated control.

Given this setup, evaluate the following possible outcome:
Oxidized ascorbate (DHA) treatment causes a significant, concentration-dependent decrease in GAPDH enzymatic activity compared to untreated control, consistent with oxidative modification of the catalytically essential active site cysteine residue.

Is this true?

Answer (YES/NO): YES